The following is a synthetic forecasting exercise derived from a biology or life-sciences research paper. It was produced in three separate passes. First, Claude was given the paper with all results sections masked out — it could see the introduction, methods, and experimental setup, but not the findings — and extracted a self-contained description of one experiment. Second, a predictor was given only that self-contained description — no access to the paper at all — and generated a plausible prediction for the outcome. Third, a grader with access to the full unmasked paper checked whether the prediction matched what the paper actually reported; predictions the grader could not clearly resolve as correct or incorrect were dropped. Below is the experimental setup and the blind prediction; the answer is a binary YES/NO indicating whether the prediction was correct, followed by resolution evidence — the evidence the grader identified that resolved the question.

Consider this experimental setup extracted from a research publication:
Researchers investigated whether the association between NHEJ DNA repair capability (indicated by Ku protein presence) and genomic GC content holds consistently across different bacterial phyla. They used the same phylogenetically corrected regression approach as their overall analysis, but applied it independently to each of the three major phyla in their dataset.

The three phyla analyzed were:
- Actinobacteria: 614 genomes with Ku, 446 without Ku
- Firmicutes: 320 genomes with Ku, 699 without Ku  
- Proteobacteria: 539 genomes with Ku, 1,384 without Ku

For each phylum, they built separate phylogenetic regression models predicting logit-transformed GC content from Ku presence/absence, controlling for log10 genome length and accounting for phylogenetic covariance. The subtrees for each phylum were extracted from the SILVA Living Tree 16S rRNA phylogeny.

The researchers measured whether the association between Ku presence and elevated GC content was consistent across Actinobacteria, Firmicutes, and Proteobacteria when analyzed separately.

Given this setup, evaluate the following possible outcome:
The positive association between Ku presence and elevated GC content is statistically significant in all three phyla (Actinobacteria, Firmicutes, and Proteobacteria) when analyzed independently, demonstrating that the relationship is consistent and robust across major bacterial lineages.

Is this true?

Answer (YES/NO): YES